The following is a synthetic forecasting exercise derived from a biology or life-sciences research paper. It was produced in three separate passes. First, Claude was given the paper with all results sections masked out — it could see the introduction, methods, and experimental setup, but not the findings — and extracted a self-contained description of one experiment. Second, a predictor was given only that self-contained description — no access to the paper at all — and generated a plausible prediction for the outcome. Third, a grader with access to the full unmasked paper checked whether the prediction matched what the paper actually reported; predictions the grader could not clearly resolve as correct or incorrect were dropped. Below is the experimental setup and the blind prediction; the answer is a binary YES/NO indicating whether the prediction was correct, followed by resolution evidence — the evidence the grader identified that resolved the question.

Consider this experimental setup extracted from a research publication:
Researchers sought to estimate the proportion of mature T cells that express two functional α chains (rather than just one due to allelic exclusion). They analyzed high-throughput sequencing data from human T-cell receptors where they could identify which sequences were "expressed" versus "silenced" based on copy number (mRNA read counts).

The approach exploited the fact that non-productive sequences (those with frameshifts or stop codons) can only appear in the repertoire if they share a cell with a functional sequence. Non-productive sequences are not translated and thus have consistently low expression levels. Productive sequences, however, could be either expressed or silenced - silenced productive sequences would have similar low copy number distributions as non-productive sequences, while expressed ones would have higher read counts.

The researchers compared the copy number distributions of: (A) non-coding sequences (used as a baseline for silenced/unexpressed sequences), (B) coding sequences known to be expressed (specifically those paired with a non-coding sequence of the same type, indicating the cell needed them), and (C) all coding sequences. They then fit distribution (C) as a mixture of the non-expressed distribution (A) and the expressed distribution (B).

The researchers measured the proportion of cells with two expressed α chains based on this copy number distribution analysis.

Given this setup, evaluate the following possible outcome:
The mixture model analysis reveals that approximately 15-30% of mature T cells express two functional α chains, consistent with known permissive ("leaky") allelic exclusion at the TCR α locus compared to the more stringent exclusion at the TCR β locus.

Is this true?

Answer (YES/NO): YES